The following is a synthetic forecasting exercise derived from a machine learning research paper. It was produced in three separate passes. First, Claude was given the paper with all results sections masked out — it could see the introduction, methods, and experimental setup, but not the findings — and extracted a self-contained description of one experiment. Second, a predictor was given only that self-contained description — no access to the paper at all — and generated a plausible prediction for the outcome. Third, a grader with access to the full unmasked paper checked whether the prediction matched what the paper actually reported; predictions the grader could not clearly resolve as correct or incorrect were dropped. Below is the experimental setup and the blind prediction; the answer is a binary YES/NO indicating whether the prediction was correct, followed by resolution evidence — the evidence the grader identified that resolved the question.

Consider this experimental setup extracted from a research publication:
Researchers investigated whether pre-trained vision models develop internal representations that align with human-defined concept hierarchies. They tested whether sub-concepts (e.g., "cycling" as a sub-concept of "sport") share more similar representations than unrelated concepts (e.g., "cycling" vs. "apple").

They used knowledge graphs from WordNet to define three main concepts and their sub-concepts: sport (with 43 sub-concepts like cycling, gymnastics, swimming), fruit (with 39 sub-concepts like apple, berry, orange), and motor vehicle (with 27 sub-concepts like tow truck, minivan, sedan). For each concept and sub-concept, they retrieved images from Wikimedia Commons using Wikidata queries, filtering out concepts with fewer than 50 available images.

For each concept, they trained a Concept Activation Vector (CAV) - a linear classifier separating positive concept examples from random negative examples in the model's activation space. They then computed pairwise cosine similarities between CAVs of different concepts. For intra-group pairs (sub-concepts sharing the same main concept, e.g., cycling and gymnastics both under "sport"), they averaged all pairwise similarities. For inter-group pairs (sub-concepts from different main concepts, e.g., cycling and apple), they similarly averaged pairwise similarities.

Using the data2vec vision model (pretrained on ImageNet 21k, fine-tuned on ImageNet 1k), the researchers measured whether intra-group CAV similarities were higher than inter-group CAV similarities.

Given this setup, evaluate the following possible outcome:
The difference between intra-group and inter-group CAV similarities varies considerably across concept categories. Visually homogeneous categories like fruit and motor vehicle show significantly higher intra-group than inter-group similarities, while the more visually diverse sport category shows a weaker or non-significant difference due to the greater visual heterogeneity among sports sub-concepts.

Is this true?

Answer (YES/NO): NO